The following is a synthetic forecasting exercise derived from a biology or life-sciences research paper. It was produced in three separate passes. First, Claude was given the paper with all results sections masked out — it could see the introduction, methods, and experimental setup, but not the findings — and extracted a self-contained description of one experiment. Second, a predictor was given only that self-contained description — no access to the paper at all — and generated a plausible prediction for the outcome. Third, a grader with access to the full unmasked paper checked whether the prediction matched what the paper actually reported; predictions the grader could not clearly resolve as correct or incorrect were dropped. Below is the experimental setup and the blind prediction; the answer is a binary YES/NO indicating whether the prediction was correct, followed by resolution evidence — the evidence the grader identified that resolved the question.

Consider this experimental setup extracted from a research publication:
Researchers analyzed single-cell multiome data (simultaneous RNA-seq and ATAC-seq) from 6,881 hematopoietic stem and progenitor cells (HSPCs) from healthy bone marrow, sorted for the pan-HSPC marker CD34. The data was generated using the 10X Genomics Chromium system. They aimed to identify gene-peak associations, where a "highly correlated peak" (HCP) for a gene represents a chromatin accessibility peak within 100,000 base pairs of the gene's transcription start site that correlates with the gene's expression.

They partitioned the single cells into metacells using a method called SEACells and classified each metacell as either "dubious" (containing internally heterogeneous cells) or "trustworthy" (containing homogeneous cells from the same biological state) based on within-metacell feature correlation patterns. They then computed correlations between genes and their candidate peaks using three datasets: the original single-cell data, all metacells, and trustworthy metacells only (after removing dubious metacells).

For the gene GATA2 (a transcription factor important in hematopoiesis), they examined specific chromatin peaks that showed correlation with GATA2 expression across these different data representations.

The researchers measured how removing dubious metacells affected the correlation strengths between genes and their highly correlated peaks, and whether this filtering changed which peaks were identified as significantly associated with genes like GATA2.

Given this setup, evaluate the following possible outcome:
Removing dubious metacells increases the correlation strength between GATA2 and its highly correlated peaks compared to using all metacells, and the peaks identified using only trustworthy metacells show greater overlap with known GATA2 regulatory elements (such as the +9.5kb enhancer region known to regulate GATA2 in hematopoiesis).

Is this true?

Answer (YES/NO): YES